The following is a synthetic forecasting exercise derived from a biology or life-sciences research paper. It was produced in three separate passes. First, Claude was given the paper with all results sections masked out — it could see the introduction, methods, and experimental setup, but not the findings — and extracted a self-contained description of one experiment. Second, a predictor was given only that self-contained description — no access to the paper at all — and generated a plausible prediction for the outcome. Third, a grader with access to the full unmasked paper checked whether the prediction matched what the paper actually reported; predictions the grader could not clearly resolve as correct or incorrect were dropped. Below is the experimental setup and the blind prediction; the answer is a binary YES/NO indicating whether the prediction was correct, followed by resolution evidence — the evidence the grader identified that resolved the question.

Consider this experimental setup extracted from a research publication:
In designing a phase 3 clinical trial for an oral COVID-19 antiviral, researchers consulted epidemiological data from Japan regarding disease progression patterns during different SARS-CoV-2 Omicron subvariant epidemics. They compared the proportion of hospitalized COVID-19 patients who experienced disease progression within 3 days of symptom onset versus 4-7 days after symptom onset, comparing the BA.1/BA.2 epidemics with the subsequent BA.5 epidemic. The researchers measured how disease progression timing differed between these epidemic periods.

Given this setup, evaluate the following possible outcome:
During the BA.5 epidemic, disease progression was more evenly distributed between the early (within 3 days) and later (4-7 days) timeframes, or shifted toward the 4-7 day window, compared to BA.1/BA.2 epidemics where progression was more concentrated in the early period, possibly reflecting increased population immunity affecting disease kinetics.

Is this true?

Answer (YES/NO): NO